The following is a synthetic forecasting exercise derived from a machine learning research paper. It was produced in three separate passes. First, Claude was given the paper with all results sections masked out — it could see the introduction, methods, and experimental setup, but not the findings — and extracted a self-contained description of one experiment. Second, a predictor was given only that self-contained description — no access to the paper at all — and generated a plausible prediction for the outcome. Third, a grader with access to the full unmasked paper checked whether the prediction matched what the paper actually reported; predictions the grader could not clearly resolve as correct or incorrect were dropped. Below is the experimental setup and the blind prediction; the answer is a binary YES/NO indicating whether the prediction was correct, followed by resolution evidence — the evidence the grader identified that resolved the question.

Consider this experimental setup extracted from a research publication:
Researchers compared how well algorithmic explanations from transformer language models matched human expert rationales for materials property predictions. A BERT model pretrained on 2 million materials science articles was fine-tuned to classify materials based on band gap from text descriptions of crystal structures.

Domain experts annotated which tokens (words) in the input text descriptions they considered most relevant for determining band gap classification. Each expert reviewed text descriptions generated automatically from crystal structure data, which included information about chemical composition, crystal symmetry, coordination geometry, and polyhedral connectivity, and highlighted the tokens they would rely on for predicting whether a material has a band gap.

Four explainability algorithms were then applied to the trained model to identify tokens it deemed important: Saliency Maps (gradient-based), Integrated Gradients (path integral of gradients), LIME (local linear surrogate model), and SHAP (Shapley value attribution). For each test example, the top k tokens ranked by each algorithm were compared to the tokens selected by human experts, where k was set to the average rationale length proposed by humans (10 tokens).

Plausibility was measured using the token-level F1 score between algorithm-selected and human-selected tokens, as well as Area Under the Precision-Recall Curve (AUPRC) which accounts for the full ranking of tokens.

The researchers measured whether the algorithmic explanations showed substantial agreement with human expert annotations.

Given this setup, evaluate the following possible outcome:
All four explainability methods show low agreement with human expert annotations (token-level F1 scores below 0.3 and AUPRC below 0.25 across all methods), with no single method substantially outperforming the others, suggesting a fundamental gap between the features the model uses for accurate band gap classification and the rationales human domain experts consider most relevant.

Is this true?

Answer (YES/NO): NO